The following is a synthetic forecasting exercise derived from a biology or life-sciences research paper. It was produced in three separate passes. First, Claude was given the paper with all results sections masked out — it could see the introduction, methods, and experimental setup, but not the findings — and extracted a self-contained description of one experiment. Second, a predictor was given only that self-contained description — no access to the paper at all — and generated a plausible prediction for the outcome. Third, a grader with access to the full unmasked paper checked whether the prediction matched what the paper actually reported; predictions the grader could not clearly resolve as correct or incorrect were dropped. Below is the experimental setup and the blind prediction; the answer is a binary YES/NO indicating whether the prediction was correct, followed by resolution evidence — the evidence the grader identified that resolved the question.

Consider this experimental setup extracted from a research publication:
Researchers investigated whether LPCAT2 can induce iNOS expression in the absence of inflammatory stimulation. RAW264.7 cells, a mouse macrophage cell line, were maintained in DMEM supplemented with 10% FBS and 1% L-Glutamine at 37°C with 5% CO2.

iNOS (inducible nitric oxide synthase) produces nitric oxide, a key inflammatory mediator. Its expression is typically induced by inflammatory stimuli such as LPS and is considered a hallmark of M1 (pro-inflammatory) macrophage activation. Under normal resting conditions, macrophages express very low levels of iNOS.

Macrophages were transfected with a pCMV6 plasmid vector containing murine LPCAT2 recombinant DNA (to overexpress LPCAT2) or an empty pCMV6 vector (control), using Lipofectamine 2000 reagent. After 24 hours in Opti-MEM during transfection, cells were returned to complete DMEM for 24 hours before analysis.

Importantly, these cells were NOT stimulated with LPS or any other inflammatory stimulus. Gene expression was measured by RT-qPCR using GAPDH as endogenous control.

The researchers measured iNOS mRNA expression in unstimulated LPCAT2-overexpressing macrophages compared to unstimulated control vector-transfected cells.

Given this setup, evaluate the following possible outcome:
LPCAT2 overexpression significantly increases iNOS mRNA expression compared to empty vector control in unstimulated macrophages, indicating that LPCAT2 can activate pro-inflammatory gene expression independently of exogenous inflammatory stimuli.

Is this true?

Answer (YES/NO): YES